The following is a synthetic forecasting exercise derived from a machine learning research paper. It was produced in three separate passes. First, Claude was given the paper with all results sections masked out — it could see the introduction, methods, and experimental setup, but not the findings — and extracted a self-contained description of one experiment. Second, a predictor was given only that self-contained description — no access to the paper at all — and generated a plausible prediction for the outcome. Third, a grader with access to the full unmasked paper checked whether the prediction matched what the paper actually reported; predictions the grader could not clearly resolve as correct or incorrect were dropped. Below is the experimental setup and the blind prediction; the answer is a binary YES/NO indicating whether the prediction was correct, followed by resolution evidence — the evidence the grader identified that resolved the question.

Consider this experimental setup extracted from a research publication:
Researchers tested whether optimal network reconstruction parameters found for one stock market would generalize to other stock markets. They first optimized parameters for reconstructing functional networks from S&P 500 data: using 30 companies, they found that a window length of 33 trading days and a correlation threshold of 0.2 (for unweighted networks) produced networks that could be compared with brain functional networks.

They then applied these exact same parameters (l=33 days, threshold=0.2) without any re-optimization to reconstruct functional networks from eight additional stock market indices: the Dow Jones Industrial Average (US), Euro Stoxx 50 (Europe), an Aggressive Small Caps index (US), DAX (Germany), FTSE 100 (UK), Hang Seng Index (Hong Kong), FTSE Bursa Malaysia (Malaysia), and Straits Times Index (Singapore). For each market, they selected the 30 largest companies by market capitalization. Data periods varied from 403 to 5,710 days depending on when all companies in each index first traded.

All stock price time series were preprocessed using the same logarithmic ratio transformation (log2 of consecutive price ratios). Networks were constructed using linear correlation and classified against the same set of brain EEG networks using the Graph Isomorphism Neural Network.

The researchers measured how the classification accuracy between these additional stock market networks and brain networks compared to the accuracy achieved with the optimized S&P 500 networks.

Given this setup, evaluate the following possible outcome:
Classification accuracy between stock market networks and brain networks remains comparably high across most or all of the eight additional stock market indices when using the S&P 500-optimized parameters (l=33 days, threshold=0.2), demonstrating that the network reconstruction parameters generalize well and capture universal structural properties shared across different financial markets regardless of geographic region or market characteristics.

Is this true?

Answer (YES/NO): YES